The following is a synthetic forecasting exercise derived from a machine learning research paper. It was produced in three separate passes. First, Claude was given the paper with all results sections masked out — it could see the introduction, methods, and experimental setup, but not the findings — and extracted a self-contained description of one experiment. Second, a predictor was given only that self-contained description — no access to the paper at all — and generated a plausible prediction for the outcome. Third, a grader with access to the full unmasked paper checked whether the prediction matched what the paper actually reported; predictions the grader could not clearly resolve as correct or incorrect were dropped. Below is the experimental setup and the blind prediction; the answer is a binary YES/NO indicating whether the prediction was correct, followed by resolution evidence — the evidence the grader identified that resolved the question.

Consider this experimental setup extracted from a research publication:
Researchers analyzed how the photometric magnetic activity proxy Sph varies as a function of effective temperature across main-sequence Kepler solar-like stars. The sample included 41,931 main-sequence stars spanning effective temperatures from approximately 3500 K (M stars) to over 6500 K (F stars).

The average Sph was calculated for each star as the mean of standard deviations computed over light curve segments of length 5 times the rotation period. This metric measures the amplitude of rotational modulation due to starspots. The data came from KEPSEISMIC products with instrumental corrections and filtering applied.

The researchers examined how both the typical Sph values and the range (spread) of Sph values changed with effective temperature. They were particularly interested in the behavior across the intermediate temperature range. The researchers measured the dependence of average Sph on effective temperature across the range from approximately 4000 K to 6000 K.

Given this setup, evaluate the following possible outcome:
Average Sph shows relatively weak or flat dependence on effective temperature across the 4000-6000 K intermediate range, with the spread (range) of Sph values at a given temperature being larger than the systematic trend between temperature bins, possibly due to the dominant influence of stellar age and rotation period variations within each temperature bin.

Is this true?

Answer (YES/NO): NO